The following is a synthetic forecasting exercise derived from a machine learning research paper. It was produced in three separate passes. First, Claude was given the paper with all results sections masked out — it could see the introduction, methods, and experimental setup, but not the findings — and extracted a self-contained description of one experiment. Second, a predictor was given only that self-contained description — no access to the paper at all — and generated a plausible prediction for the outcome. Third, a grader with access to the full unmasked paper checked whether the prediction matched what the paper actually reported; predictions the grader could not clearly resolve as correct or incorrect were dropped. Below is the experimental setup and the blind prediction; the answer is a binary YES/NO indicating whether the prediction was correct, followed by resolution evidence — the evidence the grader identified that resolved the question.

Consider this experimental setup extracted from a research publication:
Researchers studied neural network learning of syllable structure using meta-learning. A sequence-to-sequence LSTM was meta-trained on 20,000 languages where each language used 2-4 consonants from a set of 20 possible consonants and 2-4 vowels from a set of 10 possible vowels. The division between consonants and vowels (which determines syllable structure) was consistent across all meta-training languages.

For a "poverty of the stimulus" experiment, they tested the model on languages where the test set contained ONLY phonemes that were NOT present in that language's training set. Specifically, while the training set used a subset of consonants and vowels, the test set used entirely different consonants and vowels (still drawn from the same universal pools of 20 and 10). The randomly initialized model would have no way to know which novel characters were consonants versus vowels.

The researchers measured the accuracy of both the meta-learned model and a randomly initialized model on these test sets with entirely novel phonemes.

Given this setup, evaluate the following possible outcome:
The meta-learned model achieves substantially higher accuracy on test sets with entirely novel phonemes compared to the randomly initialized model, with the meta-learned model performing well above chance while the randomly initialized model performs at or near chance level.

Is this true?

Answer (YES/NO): YES